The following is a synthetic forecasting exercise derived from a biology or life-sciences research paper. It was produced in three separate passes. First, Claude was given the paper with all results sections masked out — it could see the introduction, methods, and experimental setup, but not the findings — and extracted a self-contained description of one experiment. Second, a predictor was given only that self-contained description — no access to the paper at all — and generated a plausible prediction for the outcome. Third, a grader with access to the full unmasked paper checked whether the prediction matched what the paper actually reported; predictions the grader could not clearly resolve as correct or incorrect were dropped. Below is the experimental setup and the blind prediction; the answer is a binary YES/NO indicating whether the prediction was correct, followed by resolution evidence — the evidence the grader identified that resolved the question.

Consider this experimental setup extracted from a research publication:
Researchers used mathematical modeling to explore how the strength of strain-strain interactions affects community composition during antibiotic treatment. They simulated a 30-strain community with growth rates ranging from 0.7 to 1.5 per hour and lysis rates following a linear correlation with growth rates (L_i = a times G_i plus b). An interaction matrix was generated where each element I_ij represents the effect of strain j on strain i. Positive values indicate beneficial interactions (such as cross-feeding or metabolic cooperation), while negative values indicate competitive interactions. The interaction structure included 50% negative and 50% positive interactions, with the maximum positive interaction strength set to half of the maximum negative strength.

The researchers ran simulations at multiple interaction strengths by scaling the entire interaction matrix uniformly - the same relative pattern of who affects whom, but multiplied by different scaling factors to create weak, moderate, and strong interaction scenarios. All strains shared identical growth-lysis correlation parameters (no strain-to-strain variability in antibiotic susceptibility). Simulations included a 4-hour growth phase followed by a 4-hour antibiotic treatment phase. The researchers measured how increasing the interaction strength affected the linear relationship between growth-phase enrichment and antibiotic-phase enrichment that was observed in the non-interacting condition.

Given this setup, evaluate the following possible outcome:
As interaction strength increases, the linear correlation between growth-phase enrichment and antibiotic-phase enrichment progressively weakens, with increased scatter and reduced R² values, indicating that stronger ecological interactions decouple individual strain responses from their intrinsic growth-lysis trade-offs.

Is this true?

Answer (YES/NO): NO